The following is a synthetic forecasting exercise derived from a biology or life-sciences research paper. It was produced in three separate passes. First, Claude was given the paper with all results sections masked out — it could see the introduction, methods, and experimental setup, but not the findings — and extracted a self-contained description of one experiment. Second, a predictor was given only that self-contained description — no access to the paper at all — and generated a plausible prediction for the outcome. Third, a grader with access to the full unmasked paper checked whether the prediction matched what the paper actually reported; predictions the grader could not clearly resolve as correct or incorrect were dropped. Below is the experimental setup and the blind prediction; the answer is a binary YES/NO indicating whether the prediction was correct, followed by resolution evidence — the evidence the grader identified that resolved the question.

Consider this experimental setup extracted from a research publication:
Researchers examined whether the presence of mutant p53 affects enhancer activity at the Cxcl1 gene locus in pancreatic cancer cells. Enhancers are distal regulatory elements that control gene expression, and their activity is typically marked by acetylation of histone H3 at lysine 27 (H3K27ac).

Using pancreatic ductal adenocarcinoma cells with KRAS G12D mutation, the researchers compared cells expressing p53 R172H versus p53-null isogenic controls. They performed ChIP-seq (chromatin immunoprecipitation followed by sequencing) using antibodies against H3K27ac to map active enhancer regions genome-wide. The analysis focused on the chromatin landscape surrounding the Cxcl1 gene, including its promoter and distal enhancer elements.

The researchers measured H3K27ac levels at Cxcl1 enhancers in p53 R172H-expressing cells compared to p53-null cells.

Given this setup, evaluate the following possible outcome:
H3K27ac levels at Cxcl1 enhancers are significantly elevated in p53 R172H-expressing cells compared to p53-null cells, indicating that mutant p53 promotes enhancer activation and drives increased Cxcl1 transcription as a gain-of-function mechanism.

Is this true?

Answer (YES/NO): NO